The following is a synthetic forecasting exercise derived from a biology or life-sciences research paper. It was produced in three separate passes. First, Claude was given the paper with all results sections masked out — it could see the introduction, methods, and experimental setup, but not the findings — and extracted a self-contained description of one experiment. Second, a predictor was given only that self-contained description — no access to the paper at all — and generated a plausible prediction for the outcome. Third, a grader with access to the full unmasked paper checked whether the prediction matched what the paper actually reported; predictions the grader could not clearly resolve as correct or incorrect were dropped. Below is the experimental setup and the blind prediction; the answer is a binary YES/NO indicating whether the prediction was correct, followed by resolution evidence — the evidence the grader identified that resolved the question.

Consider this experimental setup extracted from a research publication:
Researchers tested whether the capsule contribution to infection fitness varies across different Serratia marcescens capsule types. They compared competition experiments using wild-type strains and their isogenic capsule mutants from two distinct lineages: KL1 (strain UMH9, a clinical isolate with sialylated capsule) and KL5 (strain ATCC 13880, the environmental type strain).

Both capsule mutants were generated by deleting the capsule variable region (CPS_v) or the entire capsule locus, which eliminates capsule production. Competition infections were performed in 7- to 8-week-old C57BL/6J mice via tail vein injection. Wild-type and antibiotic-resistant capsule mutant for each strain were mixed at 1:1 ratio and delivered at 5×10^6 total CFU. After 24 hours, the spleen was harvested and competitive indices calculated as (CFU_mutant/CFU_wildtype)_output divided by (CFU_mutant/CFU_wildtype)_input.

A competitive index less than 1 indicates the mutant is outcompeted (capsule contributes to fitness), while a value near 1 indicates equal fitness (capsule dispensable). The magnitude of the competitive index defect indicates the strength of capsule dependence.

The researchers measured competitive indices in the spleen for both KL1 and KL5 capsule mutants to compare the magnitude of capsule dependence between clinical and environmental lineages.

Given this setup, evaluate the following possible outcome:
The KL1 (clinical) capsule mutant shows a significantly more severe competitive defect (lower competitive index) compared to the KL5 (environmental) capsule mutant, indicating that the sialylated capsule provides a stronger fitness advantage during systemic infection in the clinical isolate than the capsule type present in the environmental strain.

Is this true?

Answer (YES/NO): YES